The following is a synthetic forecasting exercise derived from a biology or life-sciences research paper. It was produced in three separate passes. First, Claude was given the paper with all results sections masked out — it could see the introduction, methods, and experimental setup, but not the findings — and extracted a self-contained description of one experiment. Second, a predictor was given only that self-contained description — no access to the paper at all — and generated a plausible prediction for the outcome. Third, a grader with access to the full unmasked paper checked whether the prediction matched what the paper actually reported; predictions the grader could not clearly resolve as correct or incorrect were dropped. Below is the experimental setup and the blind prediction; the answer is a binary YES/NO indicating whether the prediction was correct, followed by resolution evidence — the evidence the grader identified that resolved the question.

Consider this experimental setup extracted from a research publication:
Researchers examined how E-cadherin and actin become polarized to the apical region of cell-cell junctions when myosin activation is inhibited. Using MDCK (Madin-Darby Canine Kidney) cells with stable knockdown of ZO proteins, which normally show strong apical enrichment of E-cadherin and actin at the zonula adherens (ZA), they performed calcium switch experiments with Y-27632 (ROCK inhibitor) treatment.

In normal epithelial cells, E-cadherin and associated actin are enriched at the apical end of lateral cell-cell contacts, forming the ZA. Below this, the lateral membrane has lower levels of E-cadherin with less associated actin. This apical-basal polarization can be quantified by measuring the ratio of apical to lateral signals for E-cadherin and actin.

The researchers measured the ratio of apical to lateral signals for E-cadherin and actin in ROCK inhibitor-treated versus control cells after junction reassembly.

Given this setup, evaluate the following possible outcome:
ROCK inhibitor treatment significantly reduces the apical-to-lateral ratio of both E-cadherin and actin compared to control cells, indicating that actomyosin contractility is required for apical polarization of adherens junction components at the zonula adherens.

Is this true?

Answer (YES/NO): YES